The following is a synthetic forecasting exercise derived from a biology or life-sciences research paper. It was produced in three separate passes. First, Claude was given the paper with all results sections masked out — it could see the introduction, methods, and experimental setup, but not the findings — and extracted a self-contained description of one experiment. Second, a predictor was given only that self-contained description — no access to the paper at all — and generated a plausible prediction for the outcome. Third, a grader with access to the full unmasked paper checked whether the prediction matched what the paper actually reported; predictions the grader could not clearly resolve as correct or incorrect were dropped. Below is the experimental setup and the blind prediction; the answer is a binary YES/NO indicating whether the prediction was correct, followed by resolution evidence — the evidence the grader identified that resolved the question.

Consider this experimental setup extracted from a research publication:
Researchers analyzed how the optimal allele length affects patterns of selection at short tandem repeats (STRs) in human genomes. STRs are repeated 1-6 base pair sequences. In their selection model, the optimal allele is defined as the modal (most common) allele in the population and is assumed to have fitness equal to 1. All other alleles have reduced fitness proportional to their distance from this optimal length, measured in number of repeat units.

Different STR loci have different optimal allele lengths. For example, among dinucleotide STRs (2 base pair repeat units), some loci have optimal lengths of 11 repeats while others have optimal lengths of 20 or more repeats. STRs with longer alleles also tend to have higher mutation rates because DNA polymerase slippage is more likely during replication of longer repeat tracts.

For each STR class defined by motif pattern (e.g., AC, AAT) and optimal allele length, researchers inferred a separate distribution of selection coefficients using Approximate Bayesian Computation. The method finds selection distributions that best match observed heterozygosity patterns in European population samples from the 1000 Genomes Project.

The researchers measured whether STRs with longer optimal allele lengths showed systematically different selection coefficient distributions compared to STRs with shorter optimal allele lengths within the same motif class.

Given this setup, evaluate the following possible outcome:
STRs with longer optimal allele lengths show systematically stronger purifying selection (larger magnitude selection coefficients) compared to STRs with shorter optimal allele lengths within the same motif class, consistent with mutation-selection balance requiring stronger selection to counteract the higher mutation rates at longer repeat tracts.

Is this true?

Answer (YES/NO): YES